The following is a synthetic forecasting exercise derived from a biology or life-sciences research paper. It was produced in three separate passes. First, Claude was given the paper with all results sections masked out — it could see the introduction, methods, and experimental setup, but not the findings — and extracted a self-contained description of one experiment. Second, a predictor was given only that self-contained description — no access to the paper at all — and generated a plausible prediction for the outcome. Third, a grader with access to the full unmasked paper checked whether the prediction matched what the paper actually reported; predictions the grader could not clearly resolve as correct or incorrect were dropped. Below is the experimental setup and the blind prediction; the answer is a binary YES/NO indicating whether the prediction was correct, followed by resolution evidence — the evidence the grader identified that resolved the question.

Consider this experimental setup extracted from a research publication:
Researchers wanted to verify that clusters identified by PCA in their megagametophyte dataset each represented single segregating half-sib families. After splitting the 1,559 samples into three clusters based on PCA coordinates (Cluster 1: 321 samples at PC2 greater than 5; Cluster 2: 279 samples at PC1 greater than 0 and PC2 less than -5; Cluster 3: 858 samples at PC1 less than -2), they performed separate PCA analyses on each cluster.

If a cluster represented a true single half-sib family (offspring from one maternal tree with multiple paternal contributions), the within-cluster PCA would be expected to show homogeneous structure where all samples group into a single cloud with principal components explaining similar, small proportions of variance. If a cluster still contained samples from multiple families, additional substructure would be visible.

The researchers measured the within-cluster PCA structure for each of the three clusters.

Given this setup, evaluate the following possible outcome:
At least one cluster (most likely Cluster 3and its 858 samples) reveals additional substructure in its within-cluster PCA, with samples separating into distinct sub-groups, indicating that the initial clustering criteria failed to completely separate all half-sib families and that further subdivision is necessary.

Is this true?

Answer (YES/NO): NO